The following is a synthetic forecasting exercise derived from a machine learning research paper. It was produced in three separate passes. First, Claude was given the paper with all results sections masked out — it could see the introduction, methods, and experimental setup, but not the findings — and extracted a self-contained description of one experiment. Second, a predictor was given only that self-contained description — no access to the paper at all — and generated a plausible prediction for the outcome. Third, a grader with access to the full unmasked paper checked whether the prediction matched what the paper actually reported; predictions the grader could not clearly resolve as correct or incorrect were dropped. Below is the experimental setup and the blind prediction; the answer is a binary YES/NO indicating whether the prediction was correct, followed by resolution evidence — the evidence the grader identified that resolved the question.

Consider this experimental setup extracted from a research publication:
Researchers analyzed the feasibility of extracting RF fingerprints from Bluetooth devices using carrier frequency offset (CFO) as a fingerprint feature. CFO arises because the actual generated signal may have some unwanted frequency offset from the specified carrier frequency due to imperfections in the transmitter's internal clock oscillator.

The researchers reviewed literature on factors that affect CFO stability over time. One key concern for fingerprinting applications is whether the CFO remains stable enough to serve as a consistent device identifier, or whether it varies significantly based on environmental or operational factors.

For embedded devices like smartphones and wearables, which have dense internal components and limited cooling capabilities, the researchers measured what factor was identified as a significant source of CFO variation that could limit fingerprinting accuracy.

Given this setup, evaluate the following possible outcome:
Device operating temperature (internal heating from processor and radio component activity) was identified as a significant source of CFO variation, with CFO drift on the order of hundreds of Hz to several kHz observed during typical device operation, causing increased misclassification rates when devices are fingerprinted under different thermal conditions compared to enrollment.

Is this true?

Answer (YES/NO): NO